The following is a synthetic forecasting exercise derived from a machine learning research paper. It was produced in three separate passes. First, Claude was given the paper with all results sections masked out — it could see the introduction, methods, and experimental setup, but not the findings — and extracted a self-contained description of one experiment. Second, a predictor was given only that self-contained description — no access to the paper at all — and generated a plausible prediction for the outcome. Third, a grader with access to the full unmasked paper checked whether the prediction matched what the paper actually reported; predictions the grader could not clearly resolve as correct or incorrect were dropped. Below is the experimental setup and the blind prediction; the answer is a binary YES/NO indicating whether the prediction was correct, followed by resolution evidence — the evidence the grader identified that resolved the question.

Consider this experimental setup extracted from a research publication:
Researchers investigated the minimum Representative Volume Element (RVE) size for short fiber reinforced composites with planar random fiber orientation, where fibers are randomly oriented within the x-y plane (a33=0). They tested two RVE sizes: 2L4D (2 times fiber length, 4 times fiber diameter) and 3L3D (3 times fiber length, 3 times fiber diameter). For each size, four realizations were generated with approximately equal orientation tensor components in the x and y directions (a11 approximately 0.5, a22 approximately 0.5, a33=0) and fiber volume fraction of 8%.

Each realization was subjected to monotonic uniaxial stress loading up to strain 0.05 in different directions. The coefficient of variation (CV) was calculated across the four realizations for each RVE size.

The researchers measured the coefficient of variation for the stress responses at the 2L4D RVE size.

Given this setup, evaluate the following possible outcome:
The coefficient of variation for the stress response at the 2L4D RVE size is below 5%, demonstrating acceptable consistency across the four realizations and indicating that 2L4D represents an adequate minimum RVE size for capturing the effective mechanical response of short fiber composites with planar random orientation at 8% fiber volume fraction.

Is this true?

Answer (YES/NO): YES